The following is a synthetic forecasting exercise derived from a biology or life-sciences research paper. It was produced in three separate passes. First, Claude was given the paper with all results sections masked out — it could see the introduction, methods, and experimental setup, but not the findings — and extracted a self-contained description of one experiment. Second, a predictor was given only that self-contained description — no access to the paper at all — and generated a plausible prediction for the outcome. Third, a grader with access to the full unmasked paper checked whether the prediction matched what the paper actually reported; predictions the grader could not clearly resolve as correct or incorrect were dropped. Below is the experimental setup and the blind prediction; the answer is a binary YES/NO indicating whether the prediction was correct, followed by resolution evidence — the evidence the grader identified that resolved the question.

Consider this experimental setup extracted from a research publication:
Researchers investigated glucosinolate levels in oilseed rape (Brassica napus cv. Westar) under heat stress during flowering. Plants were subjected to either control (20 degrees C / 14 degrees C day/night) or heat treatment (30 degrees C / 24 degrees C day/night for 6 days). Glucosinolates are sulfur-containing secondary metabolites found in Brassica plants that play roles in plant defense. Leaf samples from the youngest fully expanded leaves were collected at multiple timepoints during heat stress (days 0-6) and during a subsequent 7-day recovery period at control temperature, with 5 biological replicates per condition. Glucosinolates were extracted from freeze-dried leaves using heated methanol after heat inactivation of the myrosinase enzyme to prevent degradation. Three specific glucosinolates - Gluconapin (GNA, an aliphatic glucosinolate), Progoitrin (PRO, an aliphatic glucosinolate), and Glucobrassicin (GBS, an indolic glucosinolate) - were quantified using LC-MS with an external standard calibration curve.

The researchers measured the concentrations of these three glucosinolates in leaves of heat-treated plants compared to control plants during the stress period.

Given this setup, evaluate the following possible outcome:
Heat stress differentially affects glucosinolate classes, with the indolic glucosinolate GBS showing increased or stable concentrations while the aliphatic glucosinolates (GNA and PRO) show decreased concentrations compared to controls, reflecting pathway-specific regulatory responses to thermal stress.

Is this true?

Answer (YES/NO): NO